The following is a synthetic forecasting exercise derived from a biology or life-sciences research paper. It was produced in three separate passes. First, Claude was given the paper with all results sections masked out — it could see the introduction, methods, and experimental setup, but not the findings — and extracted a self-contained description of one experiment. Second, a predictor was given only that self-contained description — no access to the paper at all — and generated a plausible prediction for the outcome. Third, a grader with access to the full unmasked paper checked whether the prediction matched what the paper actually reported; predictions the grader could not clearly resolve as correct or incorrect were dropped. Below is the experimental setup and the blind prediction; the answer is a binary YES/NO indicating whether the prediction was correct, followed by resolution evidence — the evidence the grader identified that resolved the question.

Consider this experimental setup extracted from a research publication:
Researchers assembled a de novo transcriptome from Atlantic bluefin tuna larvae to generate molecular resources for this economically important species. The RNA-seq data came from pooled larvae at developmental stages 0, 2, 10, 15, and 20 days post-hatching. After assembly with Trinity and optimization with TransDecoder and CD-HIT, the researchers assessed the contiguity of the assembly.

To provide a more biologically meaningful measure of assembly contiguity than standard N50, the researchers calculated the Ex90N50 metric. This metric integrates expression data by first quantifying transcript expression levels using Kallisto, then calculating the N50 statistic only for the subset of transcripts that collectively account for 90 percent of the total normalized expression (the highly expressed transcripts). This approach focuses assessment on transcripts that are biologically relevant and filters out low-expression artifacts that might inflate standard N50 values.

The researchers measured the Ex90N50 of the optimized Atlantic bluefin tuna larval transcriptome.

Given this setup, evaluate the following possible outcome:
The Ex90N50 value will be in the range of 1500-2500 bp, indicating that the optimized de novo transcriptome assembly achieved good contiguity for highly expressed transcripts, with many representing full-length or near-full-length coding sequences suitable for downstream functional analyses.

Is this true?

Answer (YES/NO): NO